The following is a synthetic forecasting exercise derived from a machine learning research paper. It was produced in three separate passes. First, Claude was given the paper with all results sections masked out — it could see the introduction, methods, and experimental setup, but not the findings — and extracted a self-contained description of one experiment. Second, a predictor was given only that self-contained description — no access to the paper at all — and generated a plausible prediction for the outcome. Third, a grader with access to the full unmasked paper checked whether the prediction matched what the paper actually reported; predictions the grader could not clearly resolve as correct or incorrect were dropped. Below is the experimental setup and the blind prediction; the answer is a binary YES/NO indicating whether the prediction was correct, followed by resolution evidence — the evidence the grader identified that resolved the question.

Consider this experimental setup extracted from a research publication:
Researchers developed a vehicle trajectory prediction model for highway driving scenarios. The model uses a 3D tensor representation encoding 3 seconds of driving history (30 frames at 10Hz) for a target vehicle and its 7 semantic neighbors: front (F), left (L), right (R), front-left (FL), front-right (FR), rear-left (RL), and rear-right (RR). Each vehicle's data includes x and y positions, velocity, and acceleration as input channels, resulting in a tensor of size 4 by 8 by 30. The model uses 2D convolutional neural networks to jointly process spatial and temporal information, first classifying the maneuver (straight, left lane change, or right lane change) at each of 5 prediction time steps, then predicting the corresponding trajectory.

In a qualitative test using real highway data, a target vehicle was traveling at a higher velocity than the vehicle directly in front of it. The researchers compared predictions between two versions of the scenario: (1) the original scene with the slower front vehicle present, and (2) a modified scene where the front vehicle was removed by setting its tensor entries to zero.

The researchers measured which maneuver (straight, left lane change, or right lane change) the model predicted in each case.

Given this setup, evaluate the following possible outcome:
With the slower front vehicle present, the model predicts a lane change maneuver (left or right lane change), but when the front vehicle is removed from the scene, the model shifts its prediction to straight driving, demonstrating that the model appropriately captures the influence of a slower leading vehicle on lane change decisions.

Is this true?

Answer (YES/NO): YES